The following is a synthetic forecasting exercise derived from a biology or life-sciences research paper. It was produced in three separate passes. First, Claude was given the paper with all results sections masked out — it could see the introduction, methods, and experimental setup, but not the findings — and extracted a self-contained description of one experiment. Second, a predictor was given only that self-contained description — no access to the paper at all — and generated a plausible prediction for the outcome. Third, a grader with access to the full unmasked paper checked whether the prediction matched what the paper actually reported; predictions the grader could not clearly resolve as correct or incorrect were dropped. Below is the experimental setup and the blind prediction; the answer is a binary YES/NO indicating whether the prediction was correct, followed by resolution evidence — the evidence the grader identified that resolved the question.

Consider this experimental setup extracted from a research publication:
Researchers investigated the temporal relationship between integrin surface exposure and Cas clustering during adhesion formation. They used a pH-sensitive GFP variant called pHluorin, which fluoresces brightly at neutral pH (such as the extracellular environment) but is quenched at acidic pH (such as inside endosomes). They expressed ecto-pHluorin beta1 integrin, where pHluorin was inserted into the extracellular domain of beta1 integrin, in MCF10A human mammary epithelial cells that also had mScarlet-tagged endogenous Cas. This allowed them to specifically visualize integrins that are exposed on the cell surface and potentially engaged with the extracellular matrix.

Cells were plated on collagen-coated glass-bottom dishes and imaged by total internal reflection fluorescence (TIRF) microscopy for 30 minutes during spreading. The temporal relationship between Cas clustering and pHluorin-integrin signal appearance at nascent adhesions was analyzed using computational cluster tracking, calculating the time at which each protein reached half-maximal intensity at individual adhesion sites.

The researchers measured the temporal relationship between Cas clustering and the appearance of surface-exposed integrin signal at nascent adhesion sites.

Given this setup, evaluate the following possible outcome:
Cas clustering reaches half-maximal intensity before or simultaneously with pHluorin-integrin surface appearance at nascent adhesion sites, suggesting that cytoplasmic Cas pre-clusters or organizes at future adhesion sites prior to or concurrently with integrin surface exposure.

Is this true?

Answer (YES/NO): YES